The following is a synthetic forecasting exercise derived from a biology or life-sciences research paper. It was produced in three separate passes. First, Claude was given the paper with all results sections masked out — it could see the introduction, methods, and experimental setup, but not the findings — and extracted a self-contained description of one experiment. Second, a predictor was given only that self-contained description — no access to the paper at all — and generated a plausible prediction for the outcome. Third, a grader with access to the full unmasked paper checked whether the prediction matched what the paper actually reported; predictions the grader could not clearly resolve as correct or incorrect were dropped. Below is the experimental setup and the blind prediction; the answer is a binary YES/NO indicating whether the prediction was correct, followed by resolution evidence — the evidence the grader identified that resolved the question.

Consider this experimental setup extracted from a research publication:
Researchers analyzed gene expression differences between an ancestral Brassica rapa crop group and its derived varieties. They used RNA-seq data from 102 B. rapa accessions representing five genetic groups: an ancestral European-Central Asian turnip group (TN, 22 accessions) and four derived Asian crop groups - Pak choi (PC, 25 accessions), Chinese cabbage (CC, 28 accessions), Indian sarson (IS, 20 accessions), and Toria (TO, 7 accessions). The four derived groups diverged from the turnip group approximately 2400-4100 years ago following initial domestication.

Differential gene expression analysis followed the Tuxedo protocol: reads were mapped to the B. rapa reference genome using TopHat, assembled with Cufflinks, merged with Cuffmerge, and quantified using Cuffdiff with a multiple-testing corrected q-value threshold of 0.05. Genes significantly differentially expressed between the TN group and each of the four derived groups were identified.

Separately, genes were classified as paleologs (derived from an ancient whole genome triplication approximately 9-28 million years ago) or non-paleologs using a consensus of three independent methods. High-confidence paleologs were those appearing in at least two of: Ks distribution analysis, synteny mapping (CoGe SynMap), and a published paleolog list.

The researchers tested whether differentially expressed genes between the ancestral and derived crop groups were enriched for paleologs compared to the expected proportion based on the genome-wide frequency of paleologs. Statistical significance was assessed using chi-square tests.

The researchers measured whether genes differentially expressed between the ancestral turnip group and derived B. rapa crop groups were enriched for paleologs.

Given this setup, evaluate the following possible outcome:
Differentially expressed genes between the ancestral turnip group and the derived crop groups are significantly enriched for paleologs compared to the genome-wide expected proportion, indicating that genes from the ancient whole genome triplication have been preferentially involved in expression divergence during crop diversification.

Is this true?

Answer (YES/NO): YES